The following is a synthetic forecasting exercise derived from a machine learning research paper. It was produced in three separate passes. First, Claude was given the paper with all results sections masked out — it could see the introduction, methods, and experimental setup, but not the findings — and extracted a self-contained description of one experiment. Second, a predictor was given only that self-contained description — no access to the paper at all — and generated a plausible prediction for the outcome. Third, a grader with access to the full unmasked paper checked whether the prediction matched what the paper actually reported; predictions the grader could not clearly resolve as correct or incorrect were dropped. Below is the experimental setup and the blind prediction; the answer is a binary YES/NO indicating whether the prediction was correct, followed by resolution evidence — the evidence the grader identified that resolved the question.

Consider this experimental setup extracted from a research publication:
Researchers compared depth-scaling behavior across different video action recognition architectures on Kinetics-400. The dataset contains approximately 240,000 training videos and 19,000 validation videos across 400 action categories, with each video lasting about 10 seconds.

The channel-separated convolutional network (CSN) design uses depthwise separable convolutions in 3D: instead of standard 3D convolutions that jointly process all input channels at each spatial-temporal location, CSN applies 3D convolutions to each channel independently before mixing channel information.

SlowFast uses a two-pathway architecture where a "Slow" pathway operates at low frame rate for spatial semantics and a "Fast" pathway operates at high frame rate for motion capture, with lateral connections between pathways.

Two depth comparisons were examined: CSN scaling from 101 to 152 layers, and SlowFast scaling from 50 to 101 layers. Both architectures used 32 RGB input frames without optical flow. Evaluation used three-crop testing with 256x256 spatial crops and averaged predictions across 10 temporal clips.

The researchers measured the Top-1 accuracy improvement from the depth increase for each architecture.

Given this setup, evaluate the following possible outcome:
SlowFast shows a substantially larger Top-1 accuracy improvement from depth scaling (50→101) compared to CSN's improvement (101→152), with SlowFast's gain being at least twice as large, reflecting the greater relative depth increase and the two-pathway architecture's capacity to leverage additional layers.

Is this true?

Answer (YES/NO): NO